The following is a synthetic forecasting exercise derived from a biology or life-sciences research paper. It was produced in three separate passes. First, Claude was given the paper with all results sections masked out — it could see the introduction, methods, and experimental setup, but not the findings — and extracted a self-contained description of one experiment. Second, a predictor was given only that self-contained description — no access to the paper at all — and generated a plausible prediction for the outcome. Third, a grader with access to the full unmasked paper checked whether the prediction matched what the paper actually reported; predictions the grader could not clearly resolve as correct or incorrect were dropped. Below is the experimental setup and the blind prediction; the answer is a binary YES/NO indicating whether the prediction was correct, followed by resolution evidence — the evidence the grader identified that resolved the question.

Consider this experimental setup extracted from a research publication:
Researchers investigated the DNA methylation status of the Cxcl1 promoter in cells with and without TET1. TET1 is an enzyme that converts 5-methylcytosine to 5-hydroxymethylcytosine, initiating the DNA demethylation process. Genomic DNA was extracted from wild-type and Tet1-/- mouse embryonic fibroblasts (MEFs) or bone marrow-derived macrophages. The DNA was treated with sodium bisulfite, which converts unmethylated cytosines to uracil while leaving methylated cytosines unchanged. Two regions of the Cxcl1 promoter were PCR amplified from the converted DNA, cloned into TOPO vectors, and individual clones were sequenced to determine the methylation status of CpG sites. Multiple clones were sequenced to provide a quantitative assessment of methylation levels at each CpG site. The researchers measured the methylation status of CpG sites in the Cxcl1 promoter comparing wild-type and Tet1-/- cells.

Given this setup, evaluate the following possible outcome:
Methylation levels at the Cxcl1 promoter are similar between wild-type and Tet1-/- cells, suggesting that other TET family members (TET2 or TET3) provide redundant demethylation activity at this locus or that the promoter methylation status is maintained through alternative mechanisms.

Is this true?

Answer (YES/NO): NO